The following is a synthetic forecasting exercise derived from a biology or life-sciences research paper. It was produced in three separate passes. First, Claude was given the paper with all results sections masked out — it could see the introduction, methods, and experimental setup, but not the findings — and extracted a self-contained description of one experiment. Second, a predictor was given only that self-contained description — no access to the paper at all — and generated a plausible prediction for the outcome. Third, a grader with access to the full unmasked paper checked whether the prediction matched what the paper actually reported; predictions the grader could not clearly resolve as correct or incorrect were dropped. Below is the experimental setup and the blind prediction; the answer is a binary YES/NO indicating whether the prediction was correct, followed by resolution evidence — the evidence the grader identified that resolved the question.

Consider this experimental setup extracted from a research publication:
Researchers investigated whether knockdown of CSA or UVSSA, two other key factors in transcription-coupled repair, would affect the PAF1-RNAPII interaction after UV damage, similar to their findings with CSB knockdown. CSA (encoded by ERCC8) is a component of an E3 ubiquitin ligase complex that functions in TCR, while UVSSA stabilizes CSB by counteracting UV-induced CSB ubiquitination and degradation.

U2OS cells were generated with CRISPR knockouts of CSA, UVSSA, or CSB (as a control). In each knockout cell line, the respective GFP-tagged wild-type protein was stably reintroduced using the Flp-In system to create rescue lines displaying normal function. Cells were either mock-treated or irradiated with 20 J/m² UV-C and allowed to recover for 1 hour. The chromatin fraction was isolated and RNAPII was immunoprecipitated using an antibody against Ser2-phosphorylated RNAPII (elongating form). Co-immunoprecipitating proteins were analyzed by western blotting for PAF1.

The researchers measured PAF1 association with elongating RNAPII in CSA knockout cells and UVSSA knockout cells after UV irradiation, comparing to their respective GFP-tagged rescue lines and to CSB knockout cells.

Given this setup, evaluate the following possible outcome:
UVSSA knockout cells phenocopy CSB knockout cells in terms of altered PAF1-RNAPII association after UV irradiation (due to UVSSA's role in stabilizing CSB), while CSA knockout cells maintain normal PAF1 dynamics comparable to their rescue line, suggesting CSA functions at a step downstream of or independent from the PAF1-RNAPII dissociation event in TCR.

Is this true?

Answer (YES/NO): NO